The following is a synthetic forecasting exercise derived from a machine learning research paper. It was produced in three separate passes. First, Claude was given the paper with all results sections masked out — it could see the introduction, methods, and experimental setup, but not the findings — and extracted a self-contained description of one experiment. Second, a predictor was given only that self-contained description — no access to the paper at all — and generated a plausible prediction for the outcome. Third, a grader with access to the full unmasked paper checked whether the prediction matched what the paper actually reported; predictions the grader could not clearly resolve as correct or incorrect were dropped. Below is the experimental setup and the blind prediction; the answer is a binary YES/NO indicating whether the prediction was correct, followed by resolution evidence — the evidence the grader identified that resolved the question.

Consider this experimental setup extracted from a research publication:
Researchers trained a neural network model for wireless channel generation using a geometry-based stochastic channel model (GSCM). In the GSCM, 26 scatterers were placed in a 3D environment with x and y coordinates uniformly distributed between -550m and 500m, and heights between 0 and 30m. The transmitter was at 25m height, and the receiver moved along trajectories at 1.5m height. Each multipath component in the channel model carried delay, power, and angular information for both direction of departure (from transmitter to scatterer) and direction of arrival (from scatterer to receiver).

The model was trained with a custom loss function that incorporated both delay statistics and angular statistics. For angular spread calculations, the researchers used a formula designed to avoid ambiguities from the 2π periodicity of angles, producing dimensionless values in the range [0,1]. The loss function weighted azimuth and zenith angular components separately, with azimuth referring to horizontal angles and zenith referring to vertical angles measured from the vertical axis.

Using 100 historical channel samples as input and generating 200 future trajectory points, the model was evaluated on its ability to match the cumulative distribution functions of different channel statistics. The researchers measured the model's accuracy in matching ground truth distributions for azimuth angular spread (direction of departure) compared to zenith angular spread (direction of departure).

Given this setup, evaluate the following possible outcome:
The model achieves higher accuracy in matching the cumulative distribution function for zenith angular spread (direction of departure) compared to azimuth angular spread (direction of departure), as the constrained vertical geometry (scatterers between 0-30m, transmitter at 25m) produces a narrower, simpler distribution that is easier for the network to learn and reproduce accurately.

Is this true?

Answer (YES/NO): NO